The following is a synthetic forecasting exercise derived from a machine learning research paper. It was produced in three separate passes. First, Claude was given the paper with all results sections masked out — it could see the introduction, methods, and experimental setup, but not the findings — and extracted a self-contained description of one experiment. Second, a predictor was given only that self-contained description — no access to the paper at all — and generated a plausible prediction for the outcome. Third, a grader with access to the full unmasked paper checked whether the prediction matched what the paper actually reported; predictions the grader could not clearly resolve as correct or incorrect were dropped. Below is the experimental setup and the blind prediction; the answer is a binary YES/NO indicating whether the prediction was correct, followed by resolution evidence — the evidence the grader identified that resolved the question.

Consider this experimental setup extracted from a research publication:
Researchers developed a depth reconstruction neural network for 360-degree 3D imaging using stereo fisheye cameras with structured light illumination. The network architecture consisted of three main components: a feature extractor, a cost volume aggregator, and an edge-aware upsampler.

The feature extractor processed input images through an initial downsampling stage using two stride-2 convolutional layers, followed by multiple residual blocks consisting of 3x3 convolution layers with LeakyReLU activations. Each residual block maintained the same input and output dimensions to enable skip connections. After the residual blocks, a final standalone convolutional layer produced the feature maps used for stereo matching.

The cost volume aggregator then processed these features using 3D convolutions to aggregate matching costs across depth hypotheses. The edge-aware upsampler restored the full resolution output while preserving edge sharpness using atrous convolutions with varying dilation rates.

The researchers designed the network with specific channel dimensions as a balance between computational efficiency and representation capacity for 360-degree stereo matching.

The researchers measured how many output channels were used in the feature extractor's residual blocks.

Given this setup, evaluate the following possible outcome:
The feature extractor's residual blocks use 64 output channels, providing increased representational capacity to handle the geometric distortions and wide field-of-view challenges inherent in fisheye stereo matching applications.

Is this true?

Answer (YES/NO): NO